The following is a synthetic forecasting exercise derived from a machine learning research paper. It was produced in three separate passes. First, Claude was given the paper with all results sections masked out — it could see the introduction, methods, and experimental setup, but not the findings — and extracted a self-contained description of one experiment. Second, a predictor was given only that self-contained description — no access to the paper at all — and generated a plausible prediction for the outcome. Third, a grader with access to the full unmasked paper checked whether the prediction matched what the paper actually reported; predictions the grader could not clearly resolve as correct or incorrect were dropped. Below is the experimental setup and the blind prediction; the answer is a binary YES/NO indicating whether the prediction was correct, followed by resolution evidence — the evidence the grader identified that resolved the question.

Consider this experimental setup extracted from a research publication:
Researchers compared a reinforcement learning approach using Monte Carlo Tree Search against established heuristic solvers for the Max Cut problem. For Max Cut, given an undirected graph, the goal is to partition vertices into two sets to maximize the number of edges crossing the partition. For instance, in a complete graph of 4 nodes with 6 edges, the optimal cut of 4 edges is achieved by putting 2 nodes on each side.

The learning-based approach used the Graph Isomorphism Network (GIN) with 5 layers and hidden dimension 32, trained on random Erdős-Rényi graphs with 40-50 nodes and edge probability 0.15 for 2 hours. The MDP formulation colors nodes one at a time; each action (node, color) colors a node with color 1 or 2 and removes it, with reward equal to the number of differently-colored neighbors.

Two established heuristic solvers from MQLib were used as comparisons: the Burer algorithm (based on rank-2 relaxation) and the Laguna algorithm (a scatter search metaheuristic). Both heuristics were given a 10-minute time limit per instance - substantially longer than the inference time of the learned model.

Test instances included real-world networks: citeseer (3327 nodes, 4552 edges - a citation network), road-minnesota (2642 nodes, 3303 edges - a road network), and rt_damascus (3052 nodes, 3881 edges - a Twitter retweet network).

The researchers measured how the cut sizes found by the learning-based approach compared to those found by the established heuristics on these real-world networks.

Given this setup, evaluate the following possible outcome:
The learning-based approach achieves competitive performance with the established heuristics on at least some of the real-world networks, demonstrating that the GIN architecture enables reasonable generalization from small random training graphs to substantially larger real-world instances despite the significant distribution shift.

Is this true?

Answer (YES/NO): YES